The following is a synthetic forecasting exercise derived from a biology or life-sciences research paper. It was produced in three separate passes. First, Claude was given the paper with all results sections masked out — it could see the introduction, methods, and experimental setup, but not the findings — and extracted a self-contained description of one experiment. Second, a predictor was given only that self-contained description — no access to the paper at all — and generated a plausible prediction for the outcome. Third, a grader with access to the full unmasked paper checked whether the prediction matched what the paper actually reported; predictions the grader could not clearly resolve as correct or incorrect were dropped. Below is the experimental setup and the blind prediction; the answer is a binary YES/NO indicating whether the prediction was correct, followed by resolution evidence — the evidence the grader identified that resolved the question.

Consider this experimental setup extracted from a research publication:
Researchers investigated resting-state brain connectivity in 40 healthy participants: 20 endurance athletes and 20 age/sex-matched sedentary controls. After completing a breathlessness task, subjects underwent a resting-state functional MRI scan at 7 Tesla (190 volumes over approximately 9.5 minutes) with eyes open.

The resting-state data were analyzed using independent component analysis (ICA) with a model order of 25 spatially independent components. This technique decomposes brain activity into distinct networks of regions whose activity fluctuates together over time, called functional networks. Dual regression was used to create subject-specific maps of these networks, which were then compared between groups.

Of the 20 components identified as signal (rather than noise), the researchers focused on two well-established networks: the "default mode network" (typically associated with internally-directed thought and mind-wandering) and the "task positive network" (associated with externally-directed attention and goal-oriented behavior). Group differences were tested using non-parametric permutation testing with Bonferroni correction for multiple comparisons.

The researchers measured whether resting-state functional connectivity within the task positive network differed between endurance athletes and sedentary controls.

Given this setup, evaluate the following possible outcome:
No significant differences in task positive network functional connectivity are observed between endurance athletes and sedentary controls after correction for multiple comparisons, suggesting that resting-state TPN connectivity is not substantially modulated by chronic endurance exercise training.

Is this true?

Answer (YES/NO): NO